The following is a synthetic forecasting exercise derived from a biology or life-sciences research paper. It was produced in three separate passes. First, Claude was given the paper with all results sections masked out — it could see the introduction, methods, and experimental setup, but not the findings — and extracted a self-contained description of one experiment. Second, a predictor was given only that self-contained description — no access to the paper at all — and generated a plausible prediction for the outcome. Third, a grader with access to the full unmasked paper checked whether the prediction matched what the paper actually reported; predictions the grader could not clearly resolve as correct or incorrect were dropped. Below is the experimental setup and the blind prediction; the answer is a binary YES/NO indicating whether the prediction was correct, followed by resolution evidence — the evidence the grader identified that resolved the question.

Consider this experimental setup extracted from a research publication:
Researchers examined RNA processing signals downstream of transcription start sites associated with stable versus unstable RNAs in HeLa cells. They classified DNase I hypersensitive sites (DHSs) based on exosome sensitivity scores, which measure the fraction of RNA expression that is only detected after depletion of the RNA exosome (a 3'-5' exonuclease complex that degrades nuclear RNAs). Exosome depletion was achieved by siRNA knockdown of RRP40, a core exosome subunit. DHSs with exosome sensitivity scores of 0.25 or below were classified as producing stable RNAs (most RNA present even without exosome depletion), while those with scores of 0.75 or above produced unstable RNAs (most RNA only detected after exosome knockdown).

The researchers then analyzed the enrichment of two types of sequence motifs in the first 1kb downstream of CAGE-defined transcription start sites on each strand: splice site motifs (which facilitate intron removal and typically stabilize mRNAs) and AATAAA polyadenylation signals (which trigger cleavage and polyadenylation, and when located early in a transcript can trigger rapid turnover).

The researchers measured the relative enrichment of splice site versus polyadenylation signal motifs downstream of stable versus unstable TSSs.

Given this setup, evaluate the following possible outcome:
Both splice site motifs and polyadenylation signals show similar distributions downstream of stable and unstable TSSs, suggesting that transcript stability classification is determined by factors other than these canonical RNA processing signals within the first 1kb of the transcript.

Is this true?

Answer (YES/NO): NO